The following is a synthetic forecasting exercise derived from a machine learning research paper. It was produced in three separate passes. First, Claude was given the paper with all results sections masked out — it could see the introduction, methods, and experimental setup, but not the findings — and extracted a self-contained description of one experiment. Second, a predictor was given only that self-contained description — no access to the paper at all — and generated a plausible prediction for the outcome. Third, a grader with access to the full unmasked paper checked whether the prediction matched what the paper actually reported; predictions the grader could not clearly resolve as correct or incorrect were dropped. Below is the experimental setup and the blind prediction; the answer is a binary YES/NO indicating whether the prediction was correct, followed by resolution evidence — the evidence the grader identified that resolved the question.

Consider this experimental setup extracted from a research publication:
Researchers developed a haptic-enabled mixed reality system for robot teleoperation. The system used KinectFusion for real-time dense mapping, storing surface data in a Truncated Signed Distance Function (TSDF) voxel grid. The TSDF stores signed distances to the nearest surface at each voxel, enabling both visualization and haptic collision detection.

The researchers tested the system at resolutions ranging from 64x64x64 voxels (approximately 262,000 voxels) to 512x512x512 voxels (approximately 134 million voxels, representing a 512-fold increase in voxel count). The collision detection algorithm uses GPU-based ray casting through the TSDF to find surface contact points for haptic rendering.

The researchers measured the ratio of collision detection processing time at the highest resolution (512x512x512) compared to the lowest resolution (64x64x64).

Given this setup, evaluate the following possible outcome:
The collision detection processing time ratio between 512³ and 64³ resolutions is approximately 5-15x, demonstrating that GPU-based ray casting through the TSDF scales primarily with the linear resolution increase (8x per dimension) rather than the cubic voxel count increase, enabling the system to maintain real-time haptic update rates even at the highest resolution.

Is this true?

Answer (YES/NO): NO